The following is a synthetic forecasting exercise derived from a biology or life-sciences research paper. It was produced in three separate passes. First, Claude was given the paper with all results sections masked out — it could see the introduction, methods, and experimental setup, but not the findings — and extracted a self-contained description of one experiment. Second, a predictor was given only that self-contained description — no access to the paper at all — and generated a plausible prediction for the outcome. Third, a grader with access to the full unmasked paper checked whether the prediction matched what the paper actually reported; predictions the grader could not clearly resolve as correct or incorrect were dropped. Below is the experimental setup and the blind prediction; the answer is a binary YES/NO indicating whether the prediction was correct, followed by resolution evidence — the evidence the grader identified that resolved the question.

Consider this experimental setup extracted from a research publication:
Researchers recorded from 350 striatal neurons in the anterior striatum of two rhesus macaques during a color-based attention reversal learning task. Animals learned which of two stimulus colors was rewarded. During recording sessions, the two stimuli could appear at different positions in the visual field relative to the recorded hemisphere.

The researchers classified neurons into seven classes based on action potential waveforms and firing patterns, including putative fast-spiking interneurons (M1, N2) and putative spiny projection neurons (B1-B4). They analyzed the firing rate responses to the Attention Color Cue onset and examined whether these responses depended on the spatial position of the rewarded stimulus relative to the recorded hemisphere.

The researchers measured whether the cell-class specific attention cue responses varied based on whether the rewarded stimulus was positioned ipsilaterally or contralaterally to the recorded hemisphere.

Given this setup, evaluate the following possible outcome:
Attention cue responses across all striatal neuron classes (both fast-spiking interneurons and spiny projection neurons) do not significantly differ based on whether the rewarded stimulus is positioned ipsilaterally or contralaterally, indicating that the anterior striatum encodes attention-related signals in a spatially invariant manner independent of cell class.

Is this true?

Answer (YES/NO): YES